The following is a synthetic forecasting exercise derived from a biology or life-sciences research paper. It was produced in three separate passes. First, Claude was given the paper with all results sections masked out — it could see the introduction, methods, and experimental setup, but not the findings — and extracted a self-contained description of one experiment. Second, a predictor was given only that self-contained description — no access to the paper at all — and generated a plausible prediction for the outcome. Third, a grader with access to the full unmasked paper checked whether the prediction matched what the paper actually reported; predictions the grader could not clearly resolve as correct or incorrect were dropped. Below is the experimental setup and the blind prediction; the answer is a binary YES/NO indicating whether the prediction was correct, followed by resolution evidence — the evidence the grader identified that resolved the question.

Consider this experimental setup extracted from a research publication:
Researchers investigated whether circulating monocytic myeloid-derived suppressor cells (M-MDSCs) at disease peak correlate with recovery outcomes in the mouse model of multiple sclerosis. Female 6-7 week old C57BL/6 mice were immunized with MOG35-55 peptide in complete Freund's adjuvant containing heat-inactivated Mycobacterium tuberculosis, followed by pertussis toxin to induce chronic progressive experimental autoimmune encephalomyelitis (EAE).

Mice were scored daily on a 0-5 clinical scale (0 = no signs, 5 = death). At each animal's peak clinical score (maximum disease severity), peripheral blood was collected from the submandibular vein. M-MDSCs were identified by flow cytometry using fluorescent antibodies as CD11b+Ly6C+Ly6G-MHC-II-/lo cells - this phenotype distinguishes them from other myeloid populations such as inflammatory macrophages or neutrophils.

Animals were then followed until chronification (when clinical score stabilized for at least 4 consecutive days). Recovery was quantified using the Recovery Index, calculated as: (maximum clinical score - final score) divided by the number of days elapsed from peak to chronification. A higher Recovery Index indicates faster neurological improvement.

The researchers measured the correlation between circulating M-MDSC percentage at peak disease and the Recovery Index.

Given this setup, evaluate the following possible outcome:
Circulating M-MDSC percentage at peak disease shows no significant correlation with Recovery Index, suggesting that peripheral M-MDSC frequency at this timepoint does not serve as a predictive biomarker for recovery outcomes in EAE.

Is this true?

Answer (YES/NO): NO